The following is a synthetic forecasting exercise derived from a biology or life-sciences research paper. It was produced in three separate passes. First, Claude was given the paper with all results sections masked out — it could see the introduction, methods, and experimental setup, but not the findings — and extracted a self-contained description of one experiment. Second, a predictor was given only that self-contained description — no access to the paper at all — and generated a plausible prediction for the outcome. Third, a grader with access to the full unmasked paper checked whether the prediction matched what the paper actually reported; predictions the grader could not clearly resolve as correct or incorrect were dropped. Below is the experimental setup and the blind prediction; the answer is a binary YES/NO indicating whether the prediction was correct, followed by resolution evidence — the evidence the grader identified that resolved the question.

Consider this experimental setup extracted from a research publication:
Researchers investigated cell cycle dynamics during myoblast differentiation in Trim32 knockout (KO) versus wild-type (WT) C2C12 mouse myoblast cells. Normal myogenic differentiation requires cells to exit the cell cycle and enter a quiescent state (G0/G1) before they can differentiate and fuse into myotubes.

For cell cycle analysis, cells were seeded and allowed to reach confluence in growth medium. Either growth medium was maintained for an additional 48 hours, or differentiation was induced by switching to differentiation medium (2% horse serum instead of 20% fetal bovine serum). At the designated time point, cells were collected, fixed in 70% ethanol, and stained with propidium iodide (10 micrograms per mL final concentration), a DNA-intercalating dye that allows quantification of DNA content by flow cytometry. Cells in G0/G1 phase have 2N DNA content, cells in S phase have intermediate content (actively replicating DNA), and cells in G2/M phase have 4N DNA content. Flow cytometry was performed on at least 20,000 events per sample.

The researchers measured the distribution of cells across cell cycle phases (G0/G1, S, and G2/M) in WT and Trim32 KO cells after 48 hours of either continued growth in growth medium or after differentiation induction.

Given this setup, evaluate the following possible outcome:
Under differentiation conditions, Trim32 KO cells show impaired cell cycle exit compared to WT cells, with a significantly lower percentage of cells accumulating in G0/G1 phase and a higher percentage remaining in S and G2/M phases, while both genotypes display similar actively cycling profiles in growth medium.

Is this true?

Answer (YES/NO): YES